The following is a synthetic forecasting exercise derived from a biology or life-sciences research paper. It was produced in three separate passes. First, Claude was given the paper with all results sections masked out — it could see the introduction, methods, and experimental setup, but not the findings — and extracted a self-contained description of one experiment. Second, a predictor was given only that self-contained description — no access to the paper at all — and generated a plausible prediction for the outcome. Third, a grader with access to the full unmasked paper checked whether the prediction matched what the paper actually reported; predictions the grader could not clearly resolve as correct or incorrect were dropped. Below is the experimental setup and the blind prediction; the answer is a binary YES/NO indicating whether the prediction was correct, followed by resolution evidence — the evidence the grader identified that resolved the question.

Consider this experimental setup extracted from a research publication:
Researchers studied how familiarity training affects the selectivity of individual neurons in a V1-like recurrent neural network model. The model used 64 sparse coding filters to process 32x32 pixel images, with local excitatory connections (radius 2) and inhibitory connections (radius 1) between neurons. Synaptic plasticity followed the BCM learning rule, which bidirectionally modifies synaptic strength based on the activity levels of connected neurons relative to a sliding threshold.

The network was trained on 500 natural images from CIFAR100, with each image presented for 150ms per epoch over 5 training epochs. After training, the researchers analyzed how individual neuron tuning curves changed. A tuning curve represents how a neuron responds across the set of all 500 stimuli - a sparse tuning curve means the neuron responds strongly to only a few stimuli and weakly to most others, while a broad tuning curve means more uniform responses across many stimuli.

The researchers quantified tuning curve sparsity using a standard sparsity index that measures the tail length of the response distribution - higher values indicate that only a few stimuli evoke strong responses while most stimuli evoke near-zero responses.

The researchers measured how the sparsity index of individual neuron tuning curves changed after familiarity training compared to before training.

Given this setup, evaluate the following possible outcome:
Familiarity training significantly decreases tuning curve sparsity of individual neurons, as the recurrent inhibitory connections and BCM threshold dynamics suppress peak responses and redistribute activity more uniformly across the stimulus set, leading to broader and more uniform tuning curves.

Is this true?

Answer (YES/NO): NO